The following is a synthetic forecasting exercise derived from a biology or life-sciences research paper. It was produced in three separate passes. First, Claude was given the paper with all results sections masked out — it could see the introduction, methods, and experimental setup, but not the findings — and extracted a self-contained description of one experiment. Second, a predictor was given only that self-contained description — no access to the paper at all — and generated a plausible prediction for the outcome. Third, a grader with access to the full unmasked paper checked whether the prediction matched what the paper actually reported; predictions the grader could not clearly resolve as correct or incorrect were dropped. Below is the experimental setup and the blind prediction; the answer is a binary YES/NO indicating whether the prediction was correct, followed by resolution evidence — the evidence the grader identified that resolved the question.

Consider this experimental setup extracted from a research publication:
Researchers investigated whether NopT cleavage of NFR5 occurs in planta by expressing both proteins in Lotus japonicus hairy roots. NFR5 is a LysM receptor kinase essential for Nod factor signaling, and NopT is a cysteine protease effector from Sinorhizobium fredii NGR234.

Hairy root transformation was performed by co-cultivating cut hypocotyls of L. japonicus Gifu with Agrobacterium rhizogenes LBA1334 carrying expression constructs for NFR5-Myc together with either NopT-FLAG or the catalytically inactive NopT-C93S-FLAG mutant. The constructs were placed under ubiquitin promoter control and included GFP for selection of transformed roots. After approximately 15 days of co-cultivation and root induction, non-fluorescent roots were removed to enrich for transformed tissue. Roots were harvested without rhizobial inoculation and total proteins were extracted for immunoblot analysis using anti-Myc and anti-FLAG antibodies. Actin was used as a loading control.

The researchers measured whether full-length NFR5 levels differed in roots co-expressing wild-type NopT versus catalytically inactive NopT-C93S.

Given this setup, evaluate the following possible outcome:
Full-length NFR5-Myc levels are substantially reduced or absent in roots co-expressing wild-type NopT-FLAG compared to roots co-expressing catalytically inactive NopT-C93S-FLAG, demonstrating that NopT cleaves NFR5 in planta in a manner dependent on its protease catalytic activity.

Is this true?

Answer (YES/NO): YES